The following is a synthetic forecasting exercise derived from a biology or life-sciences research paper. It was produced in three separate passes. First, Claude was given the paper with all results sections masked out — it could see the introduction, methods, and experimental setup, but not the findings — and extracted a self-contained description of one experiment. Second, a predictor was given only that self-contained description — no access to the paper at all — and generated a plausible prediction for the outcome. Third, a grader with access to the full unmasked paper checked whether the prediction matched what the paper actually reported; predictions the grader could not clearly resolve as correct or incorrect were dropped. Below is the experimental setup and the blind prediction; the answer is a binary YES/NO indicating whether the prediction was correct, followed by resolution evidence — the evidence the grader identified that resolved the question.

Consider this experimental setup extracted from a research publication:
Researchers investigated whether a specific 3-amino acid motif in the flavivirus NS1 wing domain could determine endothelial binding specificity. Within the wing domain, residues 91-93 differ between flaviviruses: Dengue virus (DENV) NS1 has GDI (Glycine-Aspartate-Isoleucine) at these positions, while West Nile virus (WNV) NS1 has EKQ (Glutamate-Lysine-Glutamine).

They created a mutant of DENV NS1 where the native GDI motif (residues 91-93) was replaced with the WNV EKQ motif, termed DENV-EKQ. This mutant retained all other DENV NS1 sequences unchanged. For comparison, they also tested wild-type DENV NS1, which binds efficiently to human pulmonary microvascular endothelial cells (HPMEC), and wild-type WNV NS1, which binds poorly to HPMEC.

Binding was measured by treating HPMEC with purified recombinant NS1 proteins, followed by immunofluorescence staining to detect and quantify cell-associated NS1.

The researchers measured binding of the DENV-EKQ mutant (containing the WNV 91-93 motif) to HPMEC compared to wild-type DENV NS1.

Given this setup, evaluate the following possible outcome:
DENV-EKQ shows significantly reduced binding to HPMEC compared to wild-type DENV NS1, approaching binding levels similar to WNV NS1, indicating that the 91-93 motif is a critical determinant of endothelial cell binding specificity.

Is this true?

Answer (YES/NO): YES